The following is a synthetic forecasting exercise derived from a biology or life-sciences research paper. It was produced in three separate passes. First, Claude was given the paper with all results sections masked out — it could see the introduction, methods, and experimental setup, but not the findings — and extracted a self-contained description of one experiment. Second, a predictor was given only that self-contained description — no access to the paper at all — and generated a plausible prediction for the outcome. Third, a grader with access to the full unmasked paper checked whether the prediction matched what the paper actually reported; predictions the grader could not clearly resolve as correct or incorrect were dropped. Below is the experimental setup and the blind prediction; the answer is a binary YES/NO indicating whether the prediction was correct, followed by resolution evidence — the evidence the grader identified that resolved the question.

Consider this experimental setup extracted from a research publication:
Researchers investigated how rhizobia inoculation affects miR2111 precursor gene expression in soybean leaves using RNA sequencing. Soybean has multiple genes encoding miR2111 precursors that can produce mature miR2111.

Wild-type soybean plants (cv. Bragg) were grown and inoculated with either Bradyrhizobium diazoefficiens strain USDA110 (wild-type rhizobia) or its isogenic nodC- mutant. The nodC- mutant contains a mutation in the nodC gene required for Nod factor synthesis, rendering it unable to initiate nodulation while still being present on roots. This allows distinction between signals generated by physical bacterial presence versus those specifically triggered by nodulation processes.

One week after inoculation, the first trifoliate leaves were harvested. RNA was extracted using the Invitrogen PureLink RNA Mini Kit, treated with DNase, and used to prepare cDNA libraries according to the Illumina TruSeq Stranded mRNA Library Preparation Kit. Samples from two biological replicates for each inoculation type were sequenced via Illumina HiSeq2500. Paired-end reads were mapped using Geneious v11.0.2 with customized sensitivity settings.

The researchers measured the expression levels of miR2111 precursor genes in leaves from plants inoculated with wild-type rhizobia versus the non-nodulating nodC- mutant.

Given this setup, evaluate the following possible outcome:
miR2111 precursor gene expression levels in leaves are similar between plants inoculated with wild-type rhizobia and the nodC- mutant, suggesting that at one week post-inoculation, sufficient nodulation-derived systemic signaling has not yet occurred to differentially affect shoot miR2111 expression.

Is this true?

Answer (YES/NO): NO